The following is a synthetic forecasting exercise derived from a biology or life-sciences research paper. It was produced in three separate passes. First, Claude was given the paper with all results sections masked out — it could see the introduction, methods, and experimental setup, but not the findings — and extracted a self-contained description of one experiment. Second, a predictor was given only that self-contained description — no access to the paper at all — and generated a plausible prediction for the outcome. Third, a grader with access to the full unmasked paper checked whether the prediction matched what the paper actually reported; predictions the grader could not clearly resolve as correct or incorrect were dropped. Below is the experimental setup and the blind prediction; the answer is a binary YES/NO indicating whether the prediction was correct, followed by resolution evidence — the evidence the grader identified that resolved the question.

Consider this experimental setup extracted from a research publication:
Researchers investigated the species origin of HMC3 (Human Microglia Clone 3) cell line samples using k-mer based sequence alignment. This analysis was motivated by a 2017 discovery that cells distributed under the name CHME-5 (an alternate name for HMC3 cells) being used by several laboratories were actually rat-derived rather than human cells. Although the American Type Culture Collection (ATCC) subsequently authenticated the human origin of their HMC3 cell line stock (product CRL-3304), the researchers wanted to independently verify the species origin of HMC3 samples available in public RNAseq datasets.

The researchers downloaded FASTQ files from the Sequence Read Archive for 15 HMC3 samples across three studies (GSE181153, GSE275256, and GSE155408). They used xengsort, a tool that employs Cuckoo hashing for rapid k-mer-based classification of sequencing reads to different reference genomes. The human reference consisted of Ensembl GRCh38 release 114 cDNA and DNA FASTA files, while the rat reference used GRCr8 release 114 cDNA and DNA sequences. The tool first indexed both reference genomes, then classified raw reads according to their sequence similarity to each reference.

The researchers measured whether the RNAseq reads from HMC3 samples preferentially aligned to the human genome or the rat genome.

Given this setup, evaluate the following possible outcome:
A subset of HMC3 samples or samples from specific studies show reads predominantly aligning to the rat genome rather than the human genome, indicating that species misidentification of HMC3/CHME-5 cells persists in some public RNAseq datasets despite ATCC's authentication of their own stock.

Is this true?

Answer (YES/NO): NO